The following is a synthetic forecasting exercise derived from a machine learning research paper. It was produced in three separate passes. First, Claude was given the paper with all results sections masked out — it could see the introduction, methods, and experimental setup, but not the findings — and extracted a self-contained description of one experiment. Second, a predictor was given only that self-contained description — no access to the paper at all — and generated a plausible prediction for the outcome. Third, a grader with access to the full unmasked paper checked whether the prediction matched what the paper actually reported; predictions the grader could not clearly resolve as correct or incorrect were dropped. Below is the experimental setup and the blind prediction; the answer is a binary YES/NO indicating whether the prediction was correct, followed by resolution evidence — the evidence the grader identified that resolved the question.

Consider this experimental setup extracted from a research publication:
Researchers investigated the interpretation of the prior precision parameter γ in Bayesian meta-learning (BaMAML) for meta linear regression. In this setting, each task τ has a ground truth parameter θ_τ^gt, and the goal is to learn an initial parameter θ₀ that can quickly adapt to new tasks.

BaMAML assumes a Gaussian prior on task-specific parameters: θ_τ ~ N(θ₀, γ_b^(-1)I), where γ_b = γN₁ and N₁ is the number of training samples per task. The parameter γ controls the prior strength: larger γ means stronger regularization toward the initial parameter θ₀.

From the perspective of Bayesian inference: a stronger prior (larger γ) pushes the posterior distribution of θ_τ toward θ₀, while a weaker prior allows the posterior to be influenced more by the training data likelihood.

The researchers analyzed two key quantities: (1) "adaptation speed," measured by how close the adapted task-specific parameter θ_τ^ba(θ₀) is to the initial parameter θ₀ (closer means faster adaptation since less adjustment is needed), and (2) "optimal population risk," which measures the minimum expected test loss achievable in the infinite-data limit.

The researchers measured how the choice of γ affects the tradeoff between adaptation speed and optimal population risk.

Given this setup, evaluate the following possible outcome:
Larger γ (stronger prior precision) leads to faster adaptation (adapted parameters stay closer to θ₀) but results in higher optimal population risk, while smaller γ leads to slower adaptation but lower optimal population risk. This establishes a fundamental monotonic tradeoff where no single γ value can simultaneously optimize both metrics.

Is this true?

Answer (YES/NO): YES